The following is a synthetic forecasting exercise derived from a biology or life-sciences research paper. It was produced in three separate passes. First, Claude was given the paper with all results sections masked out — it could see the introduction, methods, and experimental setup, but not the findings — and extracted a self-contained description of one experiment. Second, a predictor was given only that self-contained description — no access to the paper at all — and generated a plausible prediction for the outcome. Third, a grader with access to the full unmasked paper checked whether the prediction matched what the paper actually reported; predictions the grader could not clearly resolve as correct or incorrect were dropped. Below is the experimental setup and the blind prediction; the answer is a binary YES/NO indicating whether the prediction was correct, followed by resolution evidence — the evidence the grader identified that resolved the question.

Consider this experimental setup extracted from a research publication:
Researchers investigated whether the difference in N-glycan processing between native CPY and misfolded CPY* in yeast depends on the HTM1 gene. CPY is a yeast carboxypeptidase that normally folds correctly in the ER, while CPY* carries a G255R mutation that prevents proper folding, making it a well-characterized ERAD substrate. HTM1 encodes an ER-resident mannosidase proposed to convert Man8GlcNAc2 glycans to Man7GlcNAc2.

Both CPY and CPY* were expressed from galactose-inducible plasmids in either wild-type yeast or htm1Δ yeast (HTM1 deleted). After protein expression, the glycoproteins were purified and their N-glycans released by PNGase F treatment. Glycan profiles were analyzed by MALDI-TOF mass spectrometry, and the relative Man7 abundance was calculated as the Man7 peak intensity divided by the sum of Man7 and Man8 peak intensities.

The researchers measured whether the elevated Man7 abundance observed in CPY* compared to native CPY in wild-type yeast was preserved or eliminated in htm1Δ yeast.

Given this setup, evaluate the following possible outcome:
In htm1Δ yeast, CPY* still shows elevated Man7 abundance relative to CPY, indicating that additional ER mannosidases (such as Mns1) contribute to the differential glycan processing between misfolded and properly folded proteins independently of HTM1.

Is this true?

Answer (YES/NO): NO